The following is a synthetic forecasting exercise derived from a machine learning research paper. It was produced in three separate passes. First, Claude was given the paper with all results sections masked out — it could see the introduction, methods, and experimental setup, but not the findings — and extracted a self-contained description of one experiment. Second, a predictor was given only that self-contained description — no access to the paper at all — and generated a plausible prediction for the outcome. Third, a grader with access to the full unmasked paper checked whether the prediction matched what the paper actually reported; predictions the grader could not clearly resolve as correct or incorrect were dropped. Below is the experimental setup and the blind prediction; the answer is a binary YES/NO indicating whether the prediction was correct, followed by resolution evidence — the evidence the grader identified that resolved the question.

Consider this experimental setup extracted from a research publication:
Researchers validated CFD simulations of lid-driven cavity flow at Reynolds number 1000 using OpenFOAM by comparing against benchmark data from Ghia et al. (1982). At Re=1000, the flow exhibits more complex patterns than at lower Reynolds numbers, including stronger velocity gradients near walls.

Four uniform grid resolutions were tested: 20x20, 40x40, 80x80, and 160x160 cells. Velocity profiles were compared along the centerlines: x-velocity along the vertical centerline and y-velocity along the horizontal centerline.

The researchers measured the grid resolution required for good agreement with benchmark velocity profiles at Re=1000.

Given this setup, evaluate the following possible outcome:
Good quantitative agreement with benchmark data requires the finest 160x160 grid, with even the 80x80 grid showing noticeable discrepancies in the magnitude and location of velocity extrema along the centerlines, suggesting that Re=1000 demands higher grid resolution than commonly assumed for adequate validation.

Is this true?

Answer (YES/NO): NO